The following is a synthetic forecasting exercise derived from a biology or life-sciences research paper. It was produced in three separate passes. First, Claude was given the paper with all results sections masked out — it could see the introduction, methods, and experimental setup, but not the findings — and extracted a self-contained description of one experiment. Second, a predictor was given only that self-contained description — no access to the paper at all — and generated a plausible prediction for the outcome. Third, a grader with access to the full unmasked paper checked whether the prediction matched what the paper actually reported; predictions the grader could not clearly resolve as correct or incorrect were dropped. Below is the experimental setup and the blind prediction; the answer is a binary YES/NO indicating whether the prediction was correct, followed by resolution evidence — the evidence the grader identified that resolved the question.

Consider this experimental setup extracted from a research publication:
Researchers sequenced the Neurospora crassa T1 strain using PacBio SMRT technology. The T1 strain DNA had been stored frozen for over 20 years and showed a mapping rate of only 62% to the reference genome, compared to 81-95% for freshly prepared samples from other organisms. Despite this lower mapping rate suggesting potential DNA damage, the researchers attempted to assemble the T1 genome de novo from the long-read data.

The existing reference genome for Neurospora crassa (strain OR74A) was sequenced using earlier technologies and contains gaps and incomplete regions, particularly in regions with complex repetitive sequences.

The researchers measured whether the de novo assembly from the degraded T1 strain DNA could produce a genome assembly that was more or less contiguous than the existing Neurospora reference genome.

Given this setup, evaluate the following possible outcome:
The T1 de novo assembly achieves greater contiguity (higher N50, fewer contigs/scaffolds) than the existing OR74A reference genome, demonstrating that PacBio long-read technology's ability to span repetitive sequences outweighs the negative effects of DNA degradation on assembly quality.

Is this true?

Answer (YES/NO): YES